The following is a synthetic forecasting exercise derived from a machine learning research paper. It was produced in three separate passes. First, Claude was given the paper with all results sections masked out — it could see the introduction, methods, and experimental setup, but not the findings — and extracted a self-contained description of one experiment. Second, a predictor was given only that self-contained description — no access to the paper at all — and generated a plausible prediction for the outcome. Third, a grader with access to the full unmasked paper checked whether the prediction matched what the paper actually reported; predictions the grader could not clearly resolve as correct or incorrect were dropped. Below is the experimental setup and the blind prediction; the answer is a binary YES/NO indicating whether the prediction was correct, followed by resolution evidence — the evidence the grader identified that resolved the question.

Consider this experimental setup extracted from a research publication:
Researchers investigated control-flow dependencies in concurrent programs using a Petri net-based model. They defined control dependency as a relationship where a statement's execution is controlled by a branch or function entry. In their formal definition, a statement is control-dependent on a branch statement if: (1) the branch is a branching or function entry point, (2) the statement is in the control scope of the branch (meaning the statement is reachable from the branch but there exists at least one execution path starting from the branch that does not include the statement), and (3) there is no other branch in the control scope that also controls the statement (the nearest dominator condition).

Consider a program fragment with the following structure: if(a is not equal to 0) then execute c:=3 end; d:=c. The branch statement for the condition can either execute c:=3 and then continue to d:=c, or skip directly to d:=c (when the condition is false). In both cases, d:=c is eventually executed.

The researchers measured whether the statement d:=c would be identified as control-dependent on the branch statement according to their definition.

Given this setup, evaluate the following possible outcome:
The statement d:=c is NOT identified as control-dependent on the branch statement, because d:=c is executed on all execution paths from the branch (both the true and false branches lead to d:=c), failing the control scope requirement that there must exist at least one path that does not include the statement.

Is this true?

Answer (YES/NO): YES